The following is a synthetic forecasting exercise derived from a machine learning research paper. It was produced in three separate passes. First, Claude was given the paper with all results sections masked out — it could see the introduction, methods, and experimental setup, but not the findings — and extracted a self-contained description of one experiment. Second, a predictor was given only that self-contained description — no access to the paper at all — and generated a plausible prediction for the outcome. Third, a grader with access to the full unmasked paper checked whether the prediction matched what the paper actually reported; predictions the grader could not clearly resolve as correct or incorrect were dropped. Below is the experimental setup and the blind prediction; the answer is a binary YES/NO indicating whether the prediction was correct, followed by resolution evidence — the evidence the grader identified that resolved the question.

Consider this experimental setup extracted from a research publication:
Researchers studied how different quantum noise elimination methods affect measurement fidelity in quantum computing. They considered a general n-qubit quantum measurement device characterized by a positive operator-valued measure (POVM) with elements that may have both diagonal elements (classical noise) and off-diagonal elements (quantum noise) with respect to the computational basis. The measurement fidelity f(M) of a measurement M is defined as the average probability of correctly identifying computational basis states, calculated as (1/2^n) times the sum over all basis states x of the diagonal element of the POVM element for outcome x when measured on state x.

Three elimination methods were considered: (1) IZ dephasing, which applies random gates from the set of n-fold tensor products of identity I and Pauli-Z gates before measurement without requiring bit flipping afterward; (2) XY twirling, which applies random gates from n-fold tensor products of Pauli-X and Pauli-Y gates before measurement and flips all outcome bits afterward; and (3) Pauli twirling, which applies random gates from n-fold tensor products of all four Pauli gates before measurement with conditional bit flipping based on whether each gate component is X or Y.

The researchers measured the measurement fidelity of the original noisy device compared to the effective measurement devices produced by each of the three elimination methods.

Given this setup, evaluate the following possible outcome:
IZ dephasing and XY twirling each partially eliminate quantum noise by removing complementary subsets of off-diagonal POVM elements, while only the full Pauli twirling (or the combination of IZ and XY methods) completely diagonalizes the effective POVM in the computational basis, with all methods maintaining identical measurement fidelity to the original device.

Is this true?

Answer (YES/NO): NO